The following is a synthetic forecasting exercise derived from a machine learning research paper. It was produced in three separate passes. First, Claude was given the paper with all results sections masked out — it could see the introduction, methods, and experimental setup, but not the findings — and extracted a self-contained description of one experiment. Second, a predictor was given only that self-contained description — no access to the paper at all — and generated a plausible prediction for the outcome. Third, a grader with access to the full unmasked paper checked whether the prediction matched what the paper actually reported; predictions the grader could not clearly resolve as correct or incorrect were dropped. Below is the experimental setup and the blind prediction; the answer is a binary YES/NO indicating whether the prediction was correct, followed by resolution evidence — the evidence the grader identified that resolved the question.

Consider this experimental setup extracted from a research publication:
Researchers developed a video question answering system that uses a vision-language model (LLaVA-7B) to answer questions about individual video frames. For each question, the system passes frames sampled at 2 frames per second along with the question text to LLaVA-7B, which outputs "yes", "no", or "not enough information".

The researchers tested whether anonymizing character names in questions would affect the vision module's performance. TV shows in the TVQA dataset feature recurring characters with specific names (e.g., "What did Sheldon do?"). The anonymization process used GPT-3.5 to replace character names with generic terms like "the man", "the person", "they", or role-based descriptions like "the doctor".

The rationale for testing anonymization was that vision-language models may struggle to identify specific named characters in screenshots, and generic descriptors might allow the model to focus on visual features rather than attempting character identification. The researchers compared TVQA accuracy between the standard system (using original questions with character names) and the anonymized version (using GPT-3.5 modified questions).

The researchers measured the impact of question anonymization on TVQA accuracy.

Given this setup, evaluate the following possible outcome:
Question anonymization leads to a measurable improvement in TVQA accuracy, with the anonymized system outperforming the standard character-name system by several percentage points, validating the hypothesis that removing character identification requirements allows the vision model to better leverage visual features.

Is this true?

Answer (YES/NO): NO